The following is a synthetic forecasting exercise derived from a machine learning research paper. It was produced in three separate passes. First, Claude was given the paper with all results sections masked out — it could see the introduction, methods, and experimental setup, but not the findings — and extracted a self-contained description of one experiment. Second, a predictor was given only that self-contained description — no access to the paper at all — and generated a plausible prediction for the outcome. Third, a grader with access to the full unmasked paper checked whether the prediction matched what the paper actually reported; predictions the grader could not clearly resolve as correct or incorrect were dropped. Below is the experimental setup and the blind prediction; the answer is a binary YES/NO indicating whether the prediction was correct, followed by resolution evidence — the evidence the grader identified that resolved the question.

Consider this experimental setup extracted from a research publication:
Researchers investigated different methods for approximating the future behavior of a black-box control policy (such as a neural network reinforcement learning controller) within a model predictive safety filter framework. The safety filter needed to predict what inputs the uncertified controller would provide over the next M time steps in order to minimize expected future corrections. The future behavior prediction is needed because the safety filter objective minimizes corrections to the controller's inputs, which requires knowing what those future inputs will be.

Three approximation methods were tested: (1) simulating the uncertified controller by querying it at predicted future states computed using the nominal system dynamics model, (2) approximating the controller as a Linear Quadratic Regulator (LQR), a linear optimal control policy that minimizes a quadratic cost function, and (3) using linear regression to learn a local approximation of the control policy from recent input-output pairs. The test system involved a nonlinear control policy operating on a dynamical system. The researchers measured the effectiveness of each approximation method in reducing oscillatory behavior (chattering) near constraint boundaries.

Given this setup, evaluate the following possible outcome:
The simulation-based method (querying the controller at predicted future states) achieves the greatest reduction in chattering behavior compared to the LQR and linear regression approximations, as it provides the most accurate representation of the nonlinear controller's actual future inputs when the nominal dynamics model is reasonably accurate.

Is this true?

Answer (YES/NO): NO